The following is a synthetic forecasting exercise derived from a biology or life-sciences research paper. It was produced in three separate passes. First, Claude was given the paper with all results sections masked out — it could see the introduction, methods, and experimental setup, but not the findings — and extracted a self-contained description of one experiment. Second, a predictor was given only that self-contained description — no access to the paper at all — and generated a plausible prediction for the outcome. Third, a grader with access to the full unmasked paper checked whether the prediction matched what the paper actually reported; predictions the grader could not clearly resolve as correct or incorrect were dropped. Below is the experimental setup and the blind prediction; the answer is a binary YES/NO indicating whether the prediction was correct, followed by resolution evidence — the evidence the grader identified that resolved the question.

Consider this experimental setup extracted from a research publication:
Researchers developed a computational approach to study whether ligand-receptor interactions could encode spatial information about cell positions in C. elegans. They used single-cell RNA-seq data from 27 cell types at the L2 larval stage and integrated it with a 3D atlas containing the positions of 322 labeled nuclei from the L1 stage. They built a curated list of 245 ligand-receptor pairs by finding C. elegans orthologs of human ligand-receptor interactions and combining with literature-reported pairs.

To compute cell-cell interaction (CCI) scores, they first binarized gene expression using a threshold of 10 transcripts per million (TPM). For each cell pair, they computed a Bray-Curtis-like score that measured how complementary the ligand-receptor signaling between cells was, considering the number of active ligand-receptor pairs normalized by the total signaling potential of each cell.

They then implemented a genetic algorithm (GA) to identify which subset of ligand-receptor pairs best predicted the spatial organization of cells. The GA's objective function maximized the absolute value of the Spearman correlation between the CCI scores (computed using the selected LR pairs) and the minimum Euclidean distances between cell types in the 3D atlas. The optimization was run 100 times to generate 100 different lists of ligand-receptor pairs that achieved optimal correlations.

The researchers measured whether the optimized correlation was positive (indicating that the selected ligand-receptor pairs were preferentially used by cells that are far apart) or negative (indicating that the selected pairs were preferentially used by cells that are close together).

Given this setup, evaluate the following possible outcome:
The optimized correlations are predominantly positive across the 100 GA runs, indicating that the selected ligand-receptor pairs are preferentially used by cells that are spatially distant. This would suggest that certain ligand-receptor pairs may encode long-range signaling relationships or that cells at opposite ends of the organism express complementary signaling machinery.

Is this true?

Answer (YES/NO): NO